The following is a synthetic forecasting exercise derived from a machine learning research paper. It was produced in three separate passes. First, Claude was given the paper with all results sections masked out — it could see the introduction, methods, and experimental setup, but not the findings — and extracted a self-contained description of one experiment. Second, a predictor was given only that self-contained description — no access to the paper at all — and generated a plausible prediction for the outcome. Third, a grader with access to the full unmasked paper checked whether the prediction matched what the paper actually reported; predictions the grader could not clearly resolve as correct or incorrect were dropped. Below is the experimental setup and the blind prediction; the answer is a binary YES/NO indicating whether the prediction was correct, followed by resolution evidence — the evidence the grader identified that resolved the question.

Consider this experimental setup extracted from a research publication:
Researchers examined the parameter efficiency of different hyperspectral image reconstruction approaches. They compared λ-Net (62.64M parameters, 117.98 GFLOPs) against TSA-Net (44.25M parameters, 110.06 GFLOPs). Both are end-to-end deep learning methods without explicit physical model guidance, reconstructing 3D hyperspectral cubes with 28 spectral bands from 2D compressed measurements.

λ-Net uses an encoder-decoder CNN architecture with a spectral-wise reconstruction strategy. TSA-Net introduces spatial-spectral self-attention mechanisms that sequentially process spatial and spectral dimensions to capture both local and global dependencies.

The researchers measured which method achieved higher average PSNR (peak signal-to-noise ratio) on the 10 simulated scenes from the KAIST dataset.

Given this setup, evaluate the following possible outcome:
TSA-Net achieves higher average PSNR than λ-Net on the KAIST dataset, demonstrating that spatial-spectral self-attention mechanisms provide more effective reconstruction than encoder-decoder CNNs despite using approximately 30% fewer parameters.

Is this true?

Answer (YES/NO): YES